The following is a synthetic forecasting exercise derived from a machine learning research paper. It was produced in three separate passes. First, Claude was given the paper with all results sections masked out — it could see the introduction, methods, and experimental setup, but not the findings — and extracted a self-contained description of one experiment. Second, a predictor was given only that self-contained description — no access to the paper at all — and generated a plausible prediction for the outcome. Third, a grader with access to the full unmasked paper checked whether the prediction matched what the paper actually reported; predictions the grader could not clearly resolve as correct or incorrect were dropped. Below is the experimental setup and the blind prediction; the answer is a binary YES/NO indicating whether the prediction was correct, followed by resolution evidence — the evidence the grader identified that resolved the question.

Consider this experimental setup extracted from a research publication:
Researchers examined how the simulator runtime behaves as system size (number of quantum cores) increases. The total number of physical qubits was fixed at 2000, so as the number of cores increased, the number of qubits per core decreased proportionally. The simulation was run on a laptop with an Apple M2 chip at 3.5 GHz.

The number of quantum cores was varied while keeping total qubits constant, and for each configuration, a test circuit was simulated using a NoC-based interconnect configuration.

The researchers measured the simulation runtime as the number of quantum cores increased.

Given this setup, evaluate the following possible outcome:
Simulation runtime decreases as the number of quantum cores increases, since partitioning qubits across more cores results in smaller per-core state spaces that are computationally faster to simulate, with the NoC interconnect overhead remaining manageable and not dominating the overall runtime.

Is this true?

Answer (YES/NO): NO